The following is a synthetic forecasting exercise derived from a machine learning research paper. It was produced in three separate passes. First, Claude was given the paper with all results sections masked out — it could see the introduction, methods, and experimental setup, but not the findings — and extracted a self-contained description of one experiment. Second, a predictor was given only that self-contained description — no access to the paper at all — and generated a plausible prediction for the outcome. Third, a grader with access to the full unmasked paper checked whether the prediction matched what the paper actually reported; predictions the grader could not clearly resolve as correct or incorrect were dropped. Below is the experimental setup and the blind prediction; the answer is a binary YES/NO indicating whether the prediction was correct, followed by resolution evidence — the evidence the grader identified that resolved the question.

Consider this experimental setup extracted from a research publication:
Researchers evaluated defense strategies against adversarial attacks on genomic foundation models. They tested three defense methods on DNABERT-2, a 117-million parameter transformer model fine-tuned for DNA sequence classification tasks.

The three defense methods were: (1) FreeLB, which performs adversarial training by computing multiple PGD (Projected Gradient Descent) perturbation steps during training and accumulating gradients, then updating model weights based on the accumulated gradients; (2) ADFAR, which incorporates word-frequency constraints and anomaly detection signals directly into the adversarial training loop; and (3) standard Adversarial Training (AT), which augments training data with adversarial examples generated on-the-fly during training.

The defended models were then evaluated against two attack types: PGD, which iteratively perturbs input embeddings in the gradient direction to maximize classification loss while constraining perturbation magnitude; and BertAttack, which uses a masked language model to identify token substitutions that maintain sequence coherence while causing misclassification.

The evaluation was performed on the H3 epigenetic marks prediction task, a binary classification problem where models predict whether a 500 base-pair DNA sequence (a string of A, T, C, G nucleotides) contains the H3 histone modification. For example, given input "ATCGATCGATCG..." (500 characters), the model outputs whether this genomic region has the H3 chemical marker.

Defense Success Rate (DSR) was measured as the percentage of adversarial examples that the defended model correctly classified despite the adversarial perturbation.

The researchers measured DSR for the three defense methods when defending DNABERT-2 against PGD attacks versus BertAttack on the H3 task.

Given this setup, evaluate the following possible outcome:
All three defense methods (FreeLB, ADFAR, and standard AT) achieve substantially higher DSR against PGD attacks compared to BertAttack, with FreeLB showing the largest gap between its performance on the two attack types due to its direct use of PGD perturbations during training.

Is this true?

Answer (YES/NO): NO